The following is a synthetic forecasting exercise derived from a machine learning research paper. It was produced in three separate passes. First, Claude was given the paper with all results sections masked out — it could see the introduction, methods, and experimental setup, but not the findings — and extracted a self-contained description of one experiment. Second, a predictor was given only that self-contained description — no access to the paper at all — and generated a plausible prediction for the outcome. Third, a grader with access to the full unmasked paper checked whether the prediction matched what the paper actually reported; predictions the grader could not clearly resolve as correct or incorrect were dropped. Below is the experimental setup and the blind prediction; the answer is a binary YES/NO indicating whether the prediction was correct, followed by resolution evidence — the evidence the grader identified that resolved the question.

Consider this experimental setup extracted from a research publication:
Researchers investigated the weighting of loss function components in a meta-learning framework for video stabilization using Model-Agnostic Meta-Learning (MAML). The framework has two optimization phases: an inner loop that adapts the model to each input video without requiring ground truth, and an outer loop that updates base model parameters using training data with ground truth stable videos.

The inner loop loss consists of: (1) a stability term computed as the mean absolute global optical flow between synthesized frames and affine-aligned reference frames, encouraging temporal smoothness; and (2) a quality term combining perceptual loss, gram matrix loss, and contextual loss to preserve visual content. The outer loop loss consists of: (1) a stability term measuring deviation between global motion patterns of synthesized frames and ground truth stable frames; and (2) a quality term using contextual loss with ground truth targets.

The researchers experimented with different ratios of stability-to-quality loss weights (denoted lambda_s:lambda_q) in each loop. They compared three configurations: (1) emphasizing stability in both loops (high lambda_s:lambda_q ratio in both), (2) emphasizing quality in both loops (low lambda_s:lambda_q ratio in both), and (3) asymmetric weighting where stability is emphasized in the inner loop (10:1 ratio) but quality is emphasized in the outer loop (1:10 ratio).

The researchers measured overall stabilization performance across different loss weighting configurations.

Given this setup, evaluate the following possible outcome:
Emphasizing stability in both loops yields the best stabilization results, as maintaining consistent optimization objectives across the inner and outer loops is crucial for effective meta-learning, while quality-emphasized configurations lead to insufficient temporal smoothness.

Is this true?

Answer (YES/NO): NO